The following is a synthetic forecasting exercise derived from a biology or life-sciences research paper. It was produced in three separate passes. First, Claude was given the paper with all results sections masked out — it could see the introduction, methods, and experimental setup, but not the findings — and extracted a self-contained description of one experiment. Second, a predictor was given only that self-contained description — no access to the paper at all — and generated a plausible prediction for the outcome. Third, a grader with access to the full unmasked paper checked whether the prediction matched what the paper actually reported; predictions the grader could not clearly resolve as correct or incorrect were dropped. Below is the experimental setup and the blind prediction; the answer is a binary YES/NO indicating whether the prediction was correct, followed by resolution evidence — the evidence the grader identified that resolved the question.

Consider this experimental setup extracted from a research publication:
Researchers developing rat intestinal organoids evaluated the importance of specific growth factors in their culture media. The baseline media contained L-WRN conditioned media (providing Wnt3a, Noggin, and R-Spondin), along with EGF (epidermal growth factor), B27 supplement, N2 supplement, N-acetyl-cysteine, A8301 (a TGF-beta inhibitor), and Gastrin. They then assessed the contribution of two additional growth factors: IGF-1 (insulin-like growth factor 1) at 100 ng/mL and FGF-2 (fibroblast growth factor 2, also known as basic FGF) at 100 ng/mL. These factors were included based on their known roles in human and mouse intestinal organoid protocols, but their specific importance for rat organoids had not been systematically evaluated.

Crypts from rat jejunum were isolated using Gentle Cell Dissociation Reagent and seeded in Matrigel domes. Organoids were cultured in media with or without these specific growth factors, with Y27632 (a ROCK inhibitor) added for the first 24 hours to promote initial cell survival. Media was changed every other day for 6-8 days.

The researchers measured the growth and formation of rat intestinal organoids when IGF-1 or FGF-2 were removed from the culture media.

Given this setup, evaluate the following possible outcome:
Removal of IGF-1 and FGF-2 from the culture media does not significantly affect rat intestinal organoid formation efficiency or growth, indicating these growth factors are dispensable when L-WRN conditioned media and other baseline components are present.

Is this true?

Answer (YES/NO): NO